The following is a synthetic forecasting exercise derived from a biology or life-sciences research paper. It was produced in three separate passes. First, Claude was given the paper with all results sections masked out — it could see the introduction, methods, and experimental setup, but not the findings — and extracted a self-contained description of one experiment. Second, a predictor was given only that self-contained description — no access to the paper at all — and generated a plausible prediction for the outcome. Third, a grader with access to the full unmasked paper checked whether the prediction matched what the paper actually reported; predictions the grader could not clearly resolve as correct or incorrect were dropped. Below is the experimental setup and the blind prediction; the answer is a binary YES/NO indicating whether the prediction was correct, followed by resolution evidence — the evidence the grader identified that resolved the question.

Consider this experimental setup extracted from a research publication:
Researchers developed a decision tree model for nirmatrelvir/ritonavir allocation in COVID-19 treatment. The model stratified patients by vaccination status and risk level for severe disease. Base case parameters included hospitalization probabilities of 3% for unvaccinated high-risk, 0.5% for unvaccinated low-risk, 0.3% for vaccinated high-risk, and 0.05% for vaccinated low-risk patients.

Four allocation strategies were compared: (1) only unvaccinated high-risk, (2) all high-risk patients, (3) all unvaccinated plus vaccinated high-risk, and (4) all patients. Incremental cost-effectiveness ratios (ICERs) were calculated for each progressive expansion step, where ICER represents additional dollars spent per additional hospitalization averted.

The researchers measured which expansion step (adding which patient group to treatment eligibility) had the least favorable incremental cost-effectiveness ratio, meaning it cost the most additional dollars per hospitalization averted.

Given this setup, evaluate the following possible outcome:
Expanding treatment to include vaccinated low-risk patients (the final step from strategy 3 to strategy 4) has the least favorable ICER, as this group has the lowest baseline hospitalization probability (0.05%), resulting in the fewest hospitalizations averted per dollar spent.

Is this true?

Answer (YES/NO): YES